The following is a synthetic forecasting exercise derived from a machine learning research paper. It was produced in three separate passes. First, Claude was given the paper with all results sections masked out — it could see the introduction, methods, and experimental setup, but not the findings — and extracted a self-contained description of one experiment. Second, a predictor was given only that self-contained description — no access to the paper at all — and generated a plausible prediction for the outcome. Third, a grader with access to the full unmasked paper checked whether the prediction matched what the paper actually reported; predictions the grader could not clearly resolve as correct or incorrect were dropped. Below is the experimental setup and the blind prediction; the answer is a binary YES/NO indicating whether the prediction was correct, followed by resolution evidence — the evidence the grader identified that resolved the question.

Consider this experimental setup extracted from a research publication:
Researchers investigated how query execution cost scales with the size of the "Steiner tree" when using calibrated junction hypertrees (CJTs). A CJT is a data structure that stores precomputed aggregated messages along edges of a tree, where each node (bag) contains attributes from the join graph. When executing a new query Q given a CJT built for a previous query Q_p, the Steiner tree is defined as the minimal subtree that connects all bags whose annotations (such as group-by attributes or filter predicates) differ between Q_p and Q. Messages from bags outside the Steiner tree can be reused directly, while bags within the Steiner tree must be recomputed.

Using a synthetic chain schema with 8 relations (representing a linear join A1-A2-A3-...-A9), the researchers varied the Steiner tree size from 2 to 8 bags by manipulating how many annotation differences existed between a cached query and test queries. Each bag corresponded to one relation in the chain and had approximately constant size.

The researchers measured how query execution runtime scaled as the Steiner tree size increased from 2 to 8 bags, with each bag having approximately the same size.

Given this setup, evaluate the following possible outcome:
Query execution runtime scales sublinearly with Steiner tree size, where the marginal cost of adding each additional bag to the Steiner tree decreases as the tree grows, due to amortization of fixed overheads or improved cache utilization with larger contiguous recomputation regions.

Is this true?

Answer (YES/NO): NO